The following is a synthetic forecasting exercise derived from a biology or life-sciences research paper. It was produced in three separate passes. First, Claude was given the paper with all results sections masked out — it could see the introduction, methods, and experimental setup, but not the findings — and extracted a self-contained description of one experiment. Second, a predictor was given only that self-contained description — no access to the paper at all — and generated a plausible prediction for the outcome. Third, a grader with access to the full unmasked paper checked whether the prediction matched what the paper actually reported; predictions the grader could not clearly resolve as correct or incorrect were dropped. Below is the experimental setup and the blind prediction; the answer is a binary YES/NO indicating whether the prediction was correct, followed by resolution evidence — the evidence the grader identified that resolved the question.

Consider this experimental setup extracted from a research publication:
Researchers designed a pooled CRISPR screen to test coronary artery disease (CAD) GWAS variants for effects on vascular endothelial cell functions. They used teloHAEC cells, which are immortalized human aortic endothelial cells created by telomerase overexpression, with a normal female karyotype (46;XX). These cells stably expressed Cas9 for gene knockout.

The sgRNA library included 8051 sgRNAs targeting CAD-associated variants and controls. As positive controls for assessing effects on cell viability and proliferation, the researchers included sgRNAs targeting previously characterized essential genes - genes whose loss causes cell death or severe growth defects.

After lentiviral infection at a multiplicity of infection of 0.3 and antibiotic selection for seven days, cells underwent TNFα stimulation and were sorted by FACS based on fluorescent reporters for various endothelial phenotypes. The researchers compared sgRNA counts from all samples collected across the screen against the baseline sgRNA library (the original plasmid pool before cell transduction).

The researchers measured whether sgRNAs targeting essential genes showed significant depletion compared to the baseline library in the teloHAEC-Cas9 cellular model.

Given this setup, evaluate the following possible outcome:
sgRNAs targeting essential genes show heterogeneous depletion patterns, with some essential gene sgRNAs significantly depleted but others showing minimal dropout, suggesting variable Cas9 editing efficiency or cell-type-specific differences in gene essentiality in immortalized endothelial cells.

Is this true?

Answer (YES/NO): NO